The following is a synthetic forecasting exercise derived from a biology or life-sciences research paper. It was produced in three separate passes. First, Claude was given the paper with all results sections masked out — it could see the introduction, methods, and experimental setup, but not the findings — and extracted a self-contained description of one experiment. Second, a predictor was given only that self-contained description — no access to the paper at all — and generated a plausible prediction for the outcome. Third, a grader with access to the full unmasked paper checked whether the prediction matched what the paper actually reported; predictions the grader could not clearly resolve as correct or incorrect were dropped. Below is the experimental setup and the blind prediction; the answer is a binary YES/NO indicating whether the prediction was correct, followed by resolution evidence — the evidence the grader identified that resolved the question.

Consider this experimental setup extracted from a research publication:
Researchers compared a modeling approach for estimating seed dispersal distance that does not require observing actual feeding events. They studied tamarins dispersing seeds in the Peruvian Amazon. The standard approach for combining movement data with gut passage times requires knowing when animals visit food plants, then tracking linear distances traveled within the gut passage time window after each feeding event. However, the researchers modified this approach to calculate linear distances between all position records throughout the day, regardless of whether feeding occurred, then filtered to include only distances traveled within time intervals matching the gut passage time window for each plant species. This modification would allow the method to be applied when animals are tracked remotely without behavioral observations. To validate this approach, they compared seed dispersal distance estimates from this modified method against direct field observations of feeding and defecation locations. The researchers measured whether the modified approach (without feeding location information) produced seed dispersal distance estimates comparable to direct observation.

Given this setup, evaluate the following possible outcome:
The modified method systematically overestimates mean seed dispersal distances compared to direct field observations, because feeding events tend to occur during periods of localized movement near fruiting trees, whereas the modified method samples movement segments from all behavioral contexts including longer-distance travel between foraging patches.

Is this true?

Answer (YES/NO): NO